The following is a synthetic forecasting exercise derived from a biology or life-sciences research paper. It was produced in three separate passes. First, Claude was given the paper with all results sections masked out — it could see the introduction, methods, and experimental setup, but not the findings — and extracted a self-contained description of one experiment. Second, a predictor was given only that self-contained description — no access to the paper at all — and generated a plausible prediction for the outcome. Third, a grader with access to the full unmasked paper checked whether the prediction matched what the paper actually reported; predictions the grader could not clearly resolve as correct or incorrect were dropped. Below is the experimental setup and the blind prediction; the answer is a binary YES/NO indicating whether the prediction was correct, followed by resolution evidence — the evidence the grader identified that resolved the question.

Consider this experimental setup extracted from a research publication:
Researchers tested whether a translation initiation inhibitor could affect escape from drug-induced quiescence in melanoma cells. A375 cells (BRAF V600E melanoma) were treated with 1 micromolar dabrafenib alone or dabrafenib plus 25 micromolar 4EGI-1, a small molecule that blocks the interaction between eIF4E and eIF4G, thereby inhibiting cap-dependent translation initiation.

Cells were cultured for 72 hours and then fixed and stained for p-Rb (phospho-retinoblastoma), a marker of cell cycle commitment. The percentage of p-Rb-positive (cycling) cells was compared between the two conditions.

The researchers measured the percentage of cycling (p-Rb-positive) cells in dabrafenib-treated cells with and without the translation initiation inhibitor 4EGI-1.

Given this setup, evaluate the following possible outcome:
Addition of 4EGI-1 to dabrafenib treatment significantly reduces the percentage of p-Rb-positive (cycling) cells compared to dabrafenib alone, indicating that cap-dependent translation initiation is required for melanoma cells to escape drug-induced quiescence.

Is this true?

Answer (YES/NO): YES